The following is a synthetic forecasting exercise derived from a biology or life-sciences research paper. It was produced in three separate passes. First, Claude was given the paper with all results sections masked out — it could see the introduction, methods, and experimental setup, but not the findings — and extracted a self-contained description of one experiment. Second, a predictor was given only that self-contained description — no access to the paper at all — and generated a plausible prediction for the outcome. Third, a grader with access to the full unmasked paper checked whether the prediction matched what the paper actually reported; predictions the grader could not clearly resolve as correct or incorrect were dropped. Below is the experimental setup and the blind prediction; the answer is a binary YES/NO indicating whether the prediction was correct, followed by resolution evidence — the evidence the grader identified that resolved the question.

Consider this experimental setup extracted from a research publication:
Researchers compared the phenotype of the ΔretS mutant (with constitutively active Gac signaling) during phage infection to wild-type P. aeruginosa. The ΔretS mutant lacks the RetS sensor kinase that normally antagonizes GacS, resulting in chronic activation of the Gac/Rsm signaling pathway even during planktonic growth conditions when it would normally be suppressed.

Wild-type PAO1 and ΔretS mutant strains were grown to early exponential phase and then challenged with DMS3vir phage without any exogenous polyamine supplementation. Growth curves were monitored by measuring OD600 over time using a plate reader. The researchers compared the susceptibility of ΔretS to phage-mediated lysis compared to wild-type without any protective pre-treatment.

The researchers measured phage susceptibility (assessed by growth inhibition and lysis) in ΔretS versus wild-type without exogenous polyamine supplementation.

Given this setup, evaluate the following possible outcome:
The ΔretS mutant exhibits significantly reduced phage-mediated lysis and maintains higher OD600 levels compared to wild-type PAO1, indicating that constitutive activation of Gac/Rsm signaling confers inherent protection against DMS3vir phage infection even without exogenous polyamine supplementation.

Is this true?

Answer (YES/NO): YES